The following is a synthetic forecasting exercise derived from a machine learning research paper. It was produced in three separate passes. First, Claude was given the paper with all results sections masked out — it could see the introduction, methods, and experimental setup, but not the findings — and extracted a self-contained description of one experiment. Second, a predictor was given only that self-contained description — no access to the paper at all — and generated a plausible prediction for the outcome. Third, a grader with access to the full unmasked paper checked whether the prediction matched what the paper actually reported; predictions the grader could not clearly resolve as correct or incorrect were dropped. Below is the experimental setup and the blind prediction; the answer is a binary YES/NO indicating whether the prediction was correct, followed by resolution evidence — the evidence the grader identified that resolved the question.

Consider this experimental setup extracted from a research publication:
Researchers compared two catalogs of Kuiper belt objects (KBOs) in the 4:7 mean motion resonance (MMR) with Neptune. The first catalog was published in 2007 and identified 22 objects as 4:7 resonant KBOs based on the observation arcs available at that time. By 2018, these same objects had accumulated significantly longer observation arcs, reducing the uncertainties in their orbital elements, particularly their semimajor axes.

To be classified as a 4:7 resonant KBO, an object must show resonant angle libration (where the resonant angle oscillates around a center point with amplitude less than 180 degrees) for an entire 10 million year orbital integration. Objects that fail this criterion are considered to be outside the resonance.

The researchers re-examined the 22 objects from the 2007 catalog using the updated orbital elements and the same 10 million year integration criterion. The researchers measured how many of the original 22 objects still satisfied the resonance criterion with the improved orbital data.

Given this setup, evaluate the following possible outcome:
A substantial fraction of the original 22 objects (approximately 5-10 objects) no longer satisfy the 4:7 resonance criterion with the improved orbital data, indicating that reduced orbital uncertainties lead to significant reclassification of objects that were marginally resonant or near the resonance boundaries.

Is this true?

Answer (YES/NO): YES